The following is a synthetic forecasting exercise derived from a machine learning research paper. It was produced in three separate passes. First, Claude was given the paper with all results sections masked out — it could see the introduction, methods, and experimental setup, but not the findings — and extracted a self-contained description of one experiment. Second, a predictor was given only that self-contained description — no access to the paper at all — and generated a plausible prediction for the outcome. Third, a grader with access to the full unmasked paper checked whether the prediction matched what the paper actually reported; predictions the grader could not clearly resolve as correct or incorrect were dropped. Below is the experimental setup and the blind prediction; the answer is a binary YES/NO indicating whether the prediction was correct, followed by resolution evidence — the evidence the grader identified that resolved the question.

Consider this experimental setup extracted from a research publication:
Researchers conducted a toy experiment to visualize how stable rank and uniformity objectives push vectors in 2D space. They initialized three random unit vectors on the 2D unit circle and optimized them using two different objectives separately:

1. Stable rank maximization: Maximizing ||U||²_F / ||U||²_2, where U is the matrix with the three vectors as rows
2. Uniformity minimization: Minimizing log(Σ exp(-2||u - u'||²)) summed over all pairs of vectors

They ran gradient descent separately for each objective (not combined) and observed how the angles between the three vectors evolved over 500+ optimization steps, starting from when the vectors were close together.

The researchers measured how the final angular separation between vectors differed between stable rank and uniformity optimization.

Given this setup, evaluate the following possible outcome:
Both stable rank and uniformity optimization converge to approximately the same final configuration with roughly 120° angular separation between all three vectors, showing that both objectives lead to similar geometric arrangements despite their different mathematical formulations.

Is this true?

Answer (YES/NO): NO